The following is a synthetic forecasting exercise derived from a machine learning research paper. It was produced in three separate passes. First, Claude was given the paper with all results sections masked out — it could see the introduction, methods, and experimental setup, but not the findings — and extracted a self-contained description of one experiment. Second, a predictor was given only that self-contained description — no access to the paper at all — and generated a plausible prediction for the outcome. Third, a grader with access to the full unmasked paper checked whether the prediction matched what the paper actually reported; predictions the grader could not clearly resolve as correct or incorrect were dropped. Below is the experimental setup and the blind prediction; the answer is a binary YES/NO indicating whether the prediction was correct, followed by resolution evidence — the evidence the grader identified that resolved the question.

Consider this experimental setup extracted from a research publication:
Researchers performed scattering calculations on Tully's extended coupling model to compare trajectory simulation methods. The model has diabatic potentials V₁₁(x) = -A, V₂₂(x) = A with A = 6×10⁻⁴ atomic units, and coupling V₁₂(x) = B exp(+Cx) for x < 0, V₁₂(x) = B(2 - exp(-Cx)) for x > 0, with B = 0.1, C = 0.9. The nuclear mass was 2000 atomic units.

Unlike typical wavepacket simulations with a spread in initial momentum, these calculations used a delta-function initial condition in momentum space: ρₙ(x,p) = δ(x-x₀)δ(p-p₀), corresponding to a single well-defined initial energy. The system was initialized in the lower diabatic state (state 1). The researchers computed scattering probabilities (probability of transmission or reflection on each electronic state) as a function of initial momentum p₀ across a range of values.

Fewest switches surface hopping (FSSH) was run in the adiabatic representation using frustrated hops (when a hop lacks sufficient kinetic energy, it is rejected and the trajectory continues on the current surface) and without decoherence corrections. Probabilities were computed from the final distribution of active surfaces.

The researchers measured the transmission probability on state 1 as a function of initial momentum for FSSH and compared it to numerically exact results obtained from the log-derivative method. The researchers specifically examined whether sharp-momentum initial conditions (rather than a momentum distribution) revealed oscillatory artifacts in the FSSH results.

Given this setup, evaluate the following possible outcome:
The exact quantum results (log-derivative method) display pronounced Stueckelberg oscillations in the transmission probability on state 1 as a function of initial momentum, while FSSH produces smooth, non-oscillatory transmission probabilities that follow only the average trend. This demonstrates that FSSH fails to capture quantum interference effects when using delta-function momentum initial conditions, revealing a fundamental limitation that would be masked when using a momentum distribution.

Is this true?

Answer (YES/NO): NO